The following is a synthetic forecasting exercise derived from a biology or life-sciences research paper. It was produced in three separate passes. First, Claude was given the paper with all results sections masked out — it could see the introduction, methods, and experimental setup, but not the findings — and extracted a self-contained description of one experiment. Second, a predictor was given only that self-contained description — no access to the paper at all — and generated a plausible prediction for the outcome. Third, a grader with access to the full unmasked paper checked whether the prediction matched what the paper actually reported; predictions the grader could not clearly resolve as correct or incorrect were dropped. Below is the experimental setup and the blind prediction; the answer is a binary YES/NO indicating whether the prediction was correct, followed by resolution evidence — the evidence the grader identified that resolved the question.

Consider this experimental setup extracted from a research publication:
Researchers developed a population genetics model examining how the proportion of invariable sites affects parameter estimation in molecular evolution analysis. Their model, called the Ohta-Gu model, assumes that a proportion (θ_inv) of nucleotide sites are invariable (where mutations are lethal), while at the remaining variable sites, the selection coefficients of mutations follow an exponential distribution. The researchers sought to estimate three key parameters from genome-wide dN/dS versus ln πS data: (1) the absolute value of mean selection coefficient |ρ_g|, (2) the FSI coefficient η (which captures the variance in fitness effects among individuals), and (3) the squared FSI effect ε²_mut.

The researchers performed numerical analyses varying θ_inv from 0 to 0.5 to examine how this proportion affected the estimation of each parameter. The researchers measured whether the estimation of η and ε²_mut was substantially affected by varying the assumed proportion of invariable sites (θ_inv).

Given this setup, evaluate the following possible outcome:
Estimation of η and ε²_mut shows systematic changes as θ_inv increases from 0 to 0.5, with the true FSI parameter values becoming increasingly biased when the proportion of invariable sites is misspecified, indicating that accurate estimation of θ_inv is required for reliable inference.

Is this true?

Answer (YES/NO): NO